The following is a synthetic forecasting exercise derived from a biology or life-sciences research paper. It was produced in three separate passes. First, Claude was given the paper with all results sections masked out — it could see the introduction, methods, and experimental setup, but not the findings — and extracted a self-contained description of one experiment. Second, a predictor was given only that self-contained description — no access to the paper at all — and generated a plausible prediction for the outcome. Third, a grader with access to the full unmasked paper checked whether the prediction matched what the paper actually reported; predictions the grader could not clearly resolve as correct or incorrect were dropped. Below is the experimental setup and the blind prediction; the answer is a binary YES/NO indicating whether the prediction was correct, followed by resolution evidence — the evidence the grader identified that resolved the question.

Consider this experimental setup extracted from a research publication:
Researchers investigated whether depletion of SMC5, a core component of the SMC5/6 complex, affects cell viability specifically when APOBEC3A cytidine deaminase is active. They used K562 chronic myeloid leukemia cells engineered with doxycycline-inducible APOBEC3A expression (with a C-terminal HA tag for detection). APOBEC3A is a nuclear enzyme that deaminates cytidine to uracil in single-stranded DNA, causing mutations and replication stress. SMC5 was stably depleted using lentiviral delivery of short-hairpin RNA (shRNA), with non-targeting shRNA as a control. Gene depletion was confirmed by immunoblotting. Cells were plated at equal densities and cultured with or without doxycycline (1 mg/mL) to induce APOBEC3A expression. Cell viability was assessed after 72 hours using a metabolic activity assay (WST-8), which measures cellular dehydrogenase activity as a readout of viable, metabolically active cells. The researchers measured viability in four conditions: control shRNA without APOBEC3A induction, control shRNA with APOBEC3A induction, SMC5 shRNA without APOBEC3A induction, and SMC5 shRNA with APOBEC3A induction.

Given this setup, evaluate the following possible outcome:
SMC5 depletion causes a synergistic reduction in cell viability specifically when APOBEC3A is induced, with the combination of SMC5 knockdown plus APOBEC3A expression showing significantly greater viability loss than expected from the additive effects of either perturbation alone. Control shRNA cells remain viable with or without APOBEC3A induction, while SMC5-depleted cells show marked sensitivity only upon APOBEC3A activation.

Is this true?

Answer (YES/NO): YES